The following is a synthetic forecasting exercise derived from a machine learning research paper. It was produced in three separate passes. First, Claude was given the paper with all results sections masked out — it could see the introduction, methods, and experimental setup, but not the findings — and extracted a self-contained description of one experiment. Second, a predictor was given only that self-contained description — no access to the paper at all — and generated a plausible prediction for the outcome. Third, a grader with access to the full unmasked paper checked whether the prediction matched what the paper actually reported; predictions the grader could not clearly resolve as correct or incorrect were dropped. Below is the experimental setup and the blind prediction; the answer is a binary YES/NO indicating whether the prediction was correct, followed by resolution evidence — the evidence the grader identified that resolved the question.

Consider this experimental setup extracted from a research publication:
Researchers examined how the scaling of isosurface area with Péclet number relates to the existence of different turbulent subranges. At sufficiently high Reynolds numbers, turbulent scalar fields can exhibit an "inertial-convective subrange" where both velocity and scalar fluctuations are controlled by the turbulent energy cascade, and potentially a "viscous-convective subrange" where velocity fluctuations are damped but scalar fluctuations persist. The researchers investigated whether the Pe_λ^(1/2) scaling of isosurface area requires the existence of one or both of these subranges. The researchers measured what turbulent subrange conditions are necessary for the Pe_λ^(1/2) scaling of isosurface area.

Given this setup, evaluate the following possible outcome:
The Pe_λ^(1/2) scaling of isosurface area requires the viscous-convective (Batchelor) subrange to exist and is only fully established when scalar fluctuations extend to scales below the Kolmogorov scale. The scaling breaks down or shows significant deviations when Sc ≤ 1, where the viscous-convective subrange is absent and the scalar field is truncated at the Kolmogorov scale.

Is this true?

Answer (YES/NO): NO